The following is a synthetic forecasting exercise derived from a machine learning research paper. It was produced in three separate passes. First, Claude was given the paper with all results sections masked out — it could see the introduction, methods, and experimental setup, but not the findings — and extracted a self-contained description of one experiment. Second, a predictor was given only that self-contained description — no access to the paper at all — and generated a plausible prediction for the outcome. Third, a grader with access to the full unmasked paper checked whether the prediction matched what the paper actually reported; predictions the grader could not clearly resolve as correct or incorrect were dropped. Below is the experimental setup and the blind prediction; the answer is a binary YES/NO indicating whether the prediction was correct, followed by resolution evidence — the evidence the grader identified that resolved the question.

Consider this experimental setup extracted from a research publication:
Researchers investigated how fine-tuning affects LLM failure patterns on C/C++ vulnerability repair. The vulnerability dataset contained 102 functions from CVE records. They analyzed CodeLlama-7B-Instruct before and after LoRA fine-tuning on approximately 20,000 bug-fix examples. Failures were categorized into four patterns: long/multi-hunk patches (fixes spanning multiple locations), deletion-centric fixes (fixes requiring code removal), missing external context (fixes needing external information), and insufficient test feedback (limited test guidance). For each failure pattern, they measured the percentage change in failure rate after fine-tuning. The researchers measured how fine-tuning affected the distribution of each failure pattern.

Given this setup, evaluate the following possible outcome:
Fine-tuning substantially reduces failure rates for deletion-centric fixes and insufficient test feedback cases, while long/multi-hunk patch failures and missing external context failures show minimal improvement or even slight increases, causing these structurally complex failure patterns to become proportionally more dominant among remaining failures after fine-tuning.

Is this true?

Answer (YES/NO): NO